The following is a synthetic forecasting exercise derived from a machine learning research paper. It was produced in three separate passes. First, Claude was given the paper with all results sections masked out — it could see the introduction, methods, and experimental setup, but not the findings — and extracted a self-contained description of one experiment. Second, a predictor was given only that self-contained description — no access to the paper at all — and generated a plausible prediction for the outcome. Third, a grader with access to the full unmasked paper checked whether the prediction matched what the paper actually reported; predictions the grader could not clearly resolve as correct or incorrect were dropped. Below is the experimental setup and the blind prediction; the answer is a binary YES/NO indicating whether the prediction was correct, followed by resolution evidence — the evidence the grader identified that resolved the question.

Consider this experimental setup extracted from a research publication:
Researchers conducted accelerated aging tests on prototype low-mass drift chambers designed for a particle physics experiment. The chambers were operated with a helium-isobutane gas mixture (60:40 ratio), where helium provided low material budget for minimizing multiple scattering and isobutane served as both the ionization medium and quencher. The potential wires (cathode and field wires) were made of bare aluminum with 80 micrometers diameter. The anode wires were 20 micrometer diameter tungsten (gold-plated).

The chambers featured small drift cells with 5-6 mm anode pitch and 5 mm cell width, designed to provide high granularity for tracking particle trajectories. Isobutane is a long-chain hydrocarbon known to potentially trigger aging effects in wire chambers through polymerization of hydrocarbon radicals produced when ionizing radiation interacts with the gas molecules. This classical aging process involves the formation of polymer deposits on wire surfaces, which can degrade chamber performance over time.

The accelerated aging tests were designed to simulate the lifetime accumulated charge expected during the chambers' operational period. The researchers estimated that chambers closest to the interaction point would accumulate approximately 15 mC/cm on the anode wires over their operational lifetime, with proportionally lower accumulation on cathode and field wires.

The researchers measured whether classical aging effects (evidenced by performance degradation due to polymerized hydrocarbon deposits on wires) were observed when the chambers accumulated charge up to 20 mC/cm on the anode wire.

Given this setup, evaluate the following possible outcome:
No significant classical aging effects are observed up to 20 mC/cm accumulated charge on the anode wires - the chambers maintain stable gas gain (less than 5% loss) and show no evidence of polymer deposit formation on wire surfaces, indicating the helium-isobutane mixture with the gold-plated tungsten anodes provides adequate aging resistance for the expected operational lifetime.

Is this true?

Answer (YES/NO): YES